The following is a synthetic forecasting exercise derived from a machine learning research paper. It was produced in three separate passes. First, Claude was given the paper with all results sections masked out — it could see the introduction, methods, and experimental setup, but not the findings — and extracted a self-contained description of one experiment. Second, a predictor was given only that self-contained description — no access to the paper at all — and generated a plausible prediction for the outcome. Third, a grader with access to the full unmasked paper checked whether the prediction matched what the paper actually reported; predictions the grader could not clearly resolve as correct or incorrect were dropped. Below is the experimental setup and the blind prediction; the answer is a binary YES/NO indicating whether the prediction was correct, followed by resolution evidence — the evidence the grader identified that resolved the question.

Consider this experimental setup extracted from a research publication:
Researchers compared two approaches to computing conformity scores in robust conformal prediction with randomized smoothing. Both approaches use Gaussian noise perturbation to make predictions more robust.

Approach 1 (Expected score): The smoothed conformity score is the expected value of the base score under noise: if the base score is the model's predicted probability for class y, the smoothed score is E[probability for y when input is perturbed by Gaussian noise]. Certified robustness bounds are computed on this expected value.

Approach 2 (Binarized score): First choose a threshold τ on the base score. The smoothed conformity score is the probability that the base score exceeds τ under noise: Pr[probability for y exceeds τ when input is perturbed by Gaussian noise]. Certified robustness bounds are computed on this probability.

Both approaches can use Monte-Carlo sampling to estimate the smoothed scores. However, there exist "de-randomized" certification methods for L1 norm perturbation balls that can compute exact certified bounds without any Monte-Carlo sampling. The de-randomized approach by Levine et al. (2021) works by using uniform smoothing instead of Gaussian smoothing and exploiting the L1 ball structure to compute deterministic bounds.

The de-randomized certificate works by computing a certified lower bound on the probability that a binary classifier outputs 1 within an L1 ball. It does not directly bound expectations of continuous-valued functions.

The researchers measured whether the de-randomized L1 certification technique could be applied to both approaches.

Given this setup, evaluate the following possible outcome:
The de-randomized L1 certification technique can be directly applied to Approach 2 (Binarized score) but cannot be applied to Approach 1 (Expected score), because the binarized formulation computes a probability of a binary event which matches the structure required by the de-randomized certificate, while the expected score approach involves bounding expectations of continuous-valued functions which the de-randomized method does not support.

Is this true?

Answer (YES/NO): YES